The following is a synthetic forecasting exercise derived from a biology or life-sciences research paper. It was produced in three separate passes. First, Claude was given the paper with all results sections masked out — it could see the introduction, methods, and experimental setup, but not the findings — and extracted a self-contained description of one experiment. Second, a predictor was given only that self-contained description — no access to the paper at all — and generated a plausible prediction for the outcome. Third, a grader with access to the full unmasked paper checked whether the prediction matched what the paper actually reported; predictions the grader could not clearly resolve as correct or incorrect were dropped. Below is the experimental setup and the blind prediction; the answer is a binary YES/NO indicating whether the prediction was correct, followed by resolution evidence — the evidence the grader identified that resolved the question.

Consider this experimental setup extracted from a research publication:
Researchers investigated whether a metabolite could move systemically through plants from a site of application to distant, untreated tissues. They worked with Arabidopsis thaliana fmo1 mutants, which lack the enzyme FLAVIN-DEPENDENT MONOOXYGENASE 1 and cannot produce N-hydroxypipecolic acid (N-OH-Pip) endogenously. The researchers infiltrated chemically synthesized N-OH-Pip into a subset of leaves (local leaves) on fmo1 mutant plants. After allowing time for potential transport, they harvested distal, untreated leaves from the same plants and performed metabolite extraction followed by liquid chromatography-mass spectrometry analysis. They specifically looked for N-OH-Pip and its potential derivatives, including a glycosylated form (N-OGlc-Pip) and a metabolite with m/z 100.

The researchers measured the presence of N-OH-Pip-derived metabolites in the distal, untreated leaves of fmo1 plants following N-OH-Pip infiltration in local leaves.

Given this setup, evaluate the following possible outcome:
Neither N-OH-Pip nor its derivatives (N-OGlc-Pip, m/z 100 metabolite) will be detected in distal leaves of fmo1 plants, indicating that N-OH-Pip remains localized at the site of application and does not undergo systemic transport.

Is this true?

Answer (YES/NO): NO